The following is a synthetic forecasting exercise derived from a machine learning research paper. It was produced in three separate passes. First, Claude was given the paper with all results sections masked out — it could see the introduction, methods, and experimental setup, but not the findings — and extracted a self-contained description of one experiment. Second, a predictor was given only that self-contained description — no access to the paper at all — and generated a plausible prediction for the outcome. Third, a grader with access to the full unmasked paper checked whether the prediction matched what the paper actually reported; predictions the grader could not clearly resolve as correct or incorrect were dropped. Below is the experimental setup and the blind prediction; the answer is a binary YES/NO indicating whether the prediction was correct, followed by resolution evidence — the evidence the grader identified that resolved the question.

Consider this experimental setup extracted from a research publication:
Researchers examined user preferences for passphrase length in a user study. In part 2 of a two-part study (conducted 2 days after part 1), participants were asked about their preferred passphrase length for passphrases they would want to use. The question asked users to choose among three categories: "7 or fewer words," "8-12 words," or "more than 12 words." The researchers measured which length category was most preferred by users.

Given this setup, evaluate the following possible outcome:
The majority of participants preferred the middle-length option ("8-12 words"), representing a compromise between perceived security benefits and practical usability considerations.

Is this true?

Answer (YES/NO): NO